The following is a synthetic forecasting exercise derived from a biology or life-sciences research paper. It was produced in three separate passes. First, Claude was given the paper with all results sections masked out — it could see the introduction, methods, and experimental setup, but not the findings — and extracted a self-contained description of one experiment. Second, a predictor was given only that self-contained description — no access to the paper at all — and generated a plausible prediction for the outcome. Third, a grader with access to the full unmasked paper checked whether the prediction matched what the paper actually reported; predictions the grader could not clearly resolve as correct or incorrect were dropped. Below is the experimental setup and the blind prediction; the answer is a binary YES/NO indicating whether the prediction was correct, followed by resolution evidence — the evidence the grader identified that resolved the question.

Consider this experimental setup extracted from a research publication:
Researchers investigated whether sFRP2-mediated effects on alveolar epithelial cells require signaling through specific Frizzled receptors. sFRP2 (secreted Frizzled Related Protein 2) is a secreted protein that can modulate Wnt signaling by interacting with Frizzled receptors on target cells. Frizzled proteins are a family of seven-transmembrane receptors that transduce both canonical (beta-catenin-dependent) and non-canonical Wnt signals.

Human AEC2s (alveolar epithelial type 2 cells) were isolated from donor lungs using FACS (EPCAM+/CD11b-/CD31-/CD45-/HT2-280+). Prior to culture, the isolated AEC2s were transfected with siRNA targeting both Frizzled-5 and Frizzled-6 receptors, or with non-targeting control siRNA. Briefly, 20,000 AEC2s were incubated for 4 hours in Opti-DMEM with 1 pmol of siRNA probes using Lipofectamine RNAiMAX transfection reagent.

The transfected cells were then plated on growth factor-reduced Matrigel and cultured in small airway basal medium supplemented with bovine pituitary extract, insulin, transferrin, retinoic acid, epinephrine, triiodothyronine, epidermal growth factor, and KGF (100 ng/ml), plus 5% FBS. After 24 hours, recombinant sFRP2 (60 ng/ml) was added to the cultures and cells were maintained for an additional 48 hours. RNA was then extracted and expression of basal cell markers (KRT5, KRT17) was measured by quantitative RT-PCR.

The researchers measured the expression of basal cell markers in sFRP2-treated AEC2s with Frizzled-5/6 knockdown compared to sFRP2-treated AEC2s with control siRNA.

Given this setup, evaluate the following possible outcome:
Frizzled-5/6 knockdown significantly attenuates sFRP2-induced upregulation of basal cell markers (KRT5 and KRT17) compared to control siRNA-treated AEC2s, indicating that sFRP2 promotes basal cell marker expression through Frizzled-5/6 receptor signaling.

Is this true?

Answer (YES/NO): NO